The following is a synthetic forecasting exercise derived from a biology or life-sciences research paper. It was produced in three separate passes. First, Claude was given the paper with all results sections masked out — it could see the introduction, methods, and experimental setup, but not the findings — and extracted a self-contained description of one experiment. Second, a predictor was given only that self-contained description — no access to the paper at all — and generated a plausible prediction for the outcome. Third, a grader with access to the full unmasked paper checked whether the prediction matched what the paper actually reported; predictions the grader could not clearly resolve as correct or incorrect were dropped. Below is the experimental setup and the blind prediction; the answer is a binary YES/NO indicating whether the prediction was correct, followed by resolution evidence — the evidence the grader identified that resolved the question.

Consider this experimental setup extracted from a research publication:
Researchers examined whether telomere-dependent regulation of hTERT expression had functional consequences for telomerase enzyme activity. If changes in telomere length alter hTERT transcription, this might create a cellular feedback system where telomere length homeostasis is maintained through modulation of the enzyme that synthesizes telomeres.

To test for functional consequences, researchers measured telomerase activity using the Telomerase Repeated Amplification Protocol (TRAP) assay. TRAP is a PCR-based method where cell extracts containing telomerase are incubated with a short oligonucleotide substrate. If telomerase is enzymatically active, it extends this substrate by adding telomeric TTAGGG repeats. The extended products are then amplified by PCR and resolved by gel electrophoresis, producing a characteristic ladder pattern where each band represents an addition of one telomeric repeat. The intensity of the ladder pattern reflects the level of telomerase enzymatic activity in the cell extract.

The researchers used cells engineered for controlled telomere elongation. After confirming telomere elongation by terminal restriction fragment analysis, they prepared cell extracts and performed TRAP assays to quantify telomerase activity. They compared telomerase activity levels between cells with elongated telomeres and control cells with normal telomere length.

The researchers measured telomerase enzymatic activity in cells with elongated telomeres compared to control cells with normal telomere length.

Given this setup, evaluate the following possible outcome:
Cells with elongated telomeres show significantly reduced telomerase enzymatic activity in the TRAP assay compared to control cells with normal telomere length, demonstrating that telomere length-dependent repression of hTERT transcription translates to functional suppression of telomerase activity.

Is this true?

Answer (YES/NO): NO